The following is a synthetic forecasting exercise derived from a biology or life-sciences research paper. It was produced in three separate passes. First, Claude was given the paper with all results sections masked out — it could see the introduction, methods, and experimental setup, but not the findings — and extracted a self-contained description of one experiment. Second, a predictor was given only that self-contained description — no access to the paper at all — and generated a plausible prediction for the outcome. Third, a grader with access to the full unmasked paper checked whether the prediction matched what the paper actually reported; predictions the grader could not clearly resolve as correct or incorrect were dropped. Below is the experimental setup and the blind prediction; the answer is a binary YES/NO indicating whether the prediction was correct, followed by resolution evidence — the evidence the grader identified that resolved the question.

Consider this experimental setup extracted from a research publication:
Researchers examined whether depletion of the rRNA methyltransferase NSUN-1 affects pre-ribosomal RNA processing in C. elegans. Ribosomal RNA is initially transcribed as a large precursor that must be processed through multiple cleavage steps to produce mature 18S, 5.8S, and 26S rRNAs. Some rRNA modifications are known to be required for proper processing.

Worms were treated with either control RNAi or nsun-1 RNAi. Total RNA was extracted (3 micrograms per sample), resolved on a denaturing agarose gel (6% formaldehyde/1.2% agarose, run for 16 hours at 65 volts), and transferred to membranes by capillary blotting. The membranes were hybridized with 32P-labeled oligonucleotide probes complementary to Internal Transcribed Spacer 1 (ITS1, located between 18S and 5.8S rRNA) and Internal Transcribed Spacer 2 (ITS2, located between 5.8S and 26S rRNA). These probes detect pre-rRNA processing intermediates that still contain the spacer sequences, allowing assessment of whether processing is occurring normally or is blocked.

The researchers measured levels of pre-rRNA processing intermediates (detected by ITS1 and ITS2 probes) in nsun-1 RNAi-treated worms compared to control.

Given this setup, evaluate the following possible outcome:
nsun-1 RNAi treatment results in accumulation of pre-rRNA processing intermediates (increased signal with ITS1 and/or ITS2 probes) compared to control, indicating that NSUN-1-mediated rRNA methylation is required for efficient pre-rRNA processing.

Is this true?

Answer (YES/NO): NO